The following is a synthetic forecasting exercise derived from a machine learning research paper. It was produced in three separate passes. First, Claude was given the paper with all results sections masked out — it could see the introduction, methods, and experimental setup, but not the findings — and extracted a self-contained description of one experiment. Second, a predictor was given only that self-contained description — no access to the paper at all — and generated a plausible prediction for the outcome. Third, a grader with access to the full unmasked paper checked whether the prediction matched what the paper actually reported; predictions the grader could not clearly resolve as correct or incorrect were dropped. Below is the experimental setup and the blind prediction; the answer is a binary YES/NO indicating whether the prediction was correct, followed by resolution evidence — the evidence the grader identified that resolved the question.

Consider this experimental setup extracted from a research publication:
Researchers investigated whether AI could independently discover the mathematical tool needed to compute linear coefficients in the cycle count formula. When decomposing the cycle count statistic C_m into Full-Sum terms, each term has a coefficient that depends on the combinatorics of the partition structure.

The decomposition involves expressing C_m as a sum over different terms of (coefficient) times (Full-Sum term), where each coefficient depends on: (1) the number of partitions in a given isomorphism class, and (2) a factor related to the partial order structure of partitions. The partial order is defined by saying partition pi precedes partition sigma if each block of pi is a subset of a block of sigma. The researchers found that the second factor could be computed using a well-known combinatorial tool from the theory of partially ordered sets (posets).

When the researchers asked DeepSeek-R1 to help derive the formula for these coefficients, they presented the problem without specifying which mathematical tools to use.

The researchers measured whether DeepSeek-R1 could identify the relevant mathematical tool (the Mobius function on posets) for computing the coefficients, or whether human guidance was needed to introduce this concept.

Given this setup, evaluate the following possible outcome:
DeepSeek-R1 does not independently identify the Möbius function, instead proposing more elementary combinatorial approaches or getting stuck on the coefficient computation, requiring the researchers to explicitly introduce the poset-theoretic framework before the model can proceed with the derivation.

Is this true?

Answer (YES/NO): NO